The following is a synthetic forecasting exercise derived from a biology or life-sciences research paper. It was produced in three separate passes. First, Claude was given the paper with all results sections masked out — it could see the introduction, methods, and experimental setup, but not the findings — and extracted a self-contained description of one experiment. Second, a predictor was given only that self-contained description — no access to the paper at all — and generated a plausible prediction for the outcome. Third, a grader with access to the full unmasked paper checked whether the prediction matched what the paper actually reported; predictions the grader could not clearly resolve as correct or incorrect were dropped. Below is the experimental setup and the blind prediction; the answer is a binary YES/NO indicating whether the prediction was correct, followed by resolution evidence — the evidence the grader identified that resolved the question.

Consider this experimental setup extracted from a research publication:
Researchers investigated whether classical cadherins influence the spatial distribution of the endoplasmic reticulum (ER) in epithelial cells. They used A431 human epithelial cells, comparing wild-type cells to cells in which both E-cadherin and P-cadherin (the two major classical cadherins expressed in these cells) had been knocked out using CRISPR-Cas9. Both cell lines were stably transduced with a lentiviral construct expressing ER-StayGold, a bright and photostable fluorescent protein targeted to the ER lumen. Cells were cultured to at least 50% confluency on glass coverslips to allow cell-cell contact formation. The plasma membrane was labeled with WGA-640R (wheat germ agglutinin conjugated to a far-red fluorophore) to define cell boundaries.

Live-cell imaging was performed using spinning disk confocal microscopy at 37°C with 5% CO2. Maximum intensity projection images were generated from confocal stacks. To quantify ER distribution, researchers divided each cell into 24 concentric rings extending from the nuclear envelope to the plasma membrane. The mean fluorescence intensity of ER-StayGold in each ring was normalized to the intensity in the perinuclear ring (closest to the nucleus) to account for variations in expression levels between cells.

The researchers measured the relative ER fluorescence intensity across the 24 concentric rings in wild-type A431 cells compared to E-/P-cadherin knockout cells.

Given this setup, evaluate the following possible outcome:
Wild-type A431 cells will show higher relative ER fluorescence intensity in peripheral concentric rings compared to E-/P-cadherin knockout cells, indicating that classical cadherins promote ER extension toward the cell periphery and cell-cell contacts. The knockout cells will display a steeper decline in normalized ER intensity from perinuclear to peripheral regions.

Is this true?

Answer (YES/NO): YES